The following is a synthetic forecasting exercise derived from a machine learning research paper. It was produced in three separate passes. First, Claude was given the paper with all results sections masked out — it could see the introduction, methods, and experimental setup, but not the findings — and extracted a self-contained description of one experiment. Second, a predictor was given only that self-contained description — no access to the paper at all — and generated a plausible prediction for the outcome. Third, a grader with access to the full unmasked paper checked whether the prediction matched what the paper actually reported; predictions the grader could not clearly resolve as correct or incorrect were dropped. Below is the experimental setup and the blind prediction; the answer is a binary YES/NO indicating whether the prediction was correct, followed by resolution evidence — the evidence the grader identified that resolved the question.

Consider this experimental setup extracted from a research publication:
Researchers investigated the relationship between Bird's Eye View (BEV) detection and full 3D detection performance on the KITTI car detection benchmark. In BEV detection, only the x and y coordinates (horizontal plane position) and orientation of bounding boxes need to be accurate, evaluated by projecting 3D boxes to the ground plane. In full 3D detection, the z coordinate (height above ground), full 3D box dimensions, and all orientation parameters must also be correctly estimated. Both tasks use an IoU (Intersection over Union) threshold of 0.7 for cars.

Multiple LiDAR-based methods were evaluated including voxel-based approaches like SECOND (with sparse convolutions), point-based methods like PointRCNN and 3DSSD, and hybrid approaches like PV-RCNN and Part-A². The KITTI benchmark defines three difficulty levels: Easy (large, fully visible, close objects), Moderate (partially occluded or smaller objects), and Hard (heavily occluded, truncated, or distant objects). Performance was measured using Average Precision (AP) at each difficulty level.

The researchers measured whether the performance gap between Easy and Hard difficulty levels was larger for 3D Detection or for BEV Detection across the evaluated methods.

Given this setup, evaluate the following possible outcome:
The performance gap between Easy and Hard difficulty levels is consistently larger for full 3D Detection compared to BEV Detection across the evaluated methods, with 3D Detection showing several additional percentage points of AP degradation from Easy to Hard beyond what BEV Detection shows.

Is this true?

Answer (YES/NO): YES